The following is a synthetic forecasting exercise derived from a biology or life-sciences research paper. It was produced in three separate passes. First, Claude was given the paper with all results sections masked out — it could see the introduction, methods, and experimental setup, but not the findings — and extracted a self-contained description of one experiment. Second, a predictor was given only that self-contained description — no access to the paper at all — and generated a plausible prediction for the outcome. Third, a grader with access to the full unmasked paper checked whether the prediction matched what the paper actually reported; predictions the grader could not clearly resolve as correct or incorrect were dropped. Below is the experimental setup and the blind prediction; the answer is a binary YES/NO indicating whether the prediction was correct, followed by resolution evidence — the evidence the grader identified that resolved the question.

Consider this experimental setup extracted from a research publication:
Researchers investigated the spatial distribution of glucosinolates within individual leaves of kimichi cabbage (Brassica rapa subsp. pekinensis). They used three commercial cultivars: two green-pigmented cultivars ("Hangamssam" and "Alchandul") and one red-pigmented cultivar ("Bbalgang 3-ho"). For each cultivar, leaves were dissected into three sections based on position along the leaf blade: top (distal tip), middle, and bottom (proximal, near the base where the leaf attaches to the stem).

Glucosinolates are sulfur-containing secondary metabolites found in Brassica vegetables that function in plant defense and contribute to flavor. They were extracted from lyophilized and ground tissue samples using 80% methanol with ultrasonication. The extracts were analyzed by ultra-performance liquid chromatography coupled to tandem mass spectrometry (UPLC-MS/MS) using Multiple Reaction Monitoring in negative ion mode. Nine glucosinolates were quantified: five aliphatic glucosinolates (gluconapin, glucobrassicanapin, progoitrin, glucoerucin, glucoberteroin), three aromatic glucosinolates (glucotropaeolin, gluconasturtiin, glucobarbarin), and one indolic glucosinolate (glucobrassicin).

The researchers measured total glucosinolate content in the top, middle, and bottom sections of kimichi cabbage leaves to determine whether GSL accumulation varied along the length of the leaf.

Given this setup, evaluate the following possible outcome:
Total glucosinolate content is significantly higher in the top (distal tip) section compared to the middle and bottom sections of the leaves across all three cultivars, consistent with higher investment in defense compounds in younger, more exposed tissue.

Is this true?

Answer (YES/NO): NO